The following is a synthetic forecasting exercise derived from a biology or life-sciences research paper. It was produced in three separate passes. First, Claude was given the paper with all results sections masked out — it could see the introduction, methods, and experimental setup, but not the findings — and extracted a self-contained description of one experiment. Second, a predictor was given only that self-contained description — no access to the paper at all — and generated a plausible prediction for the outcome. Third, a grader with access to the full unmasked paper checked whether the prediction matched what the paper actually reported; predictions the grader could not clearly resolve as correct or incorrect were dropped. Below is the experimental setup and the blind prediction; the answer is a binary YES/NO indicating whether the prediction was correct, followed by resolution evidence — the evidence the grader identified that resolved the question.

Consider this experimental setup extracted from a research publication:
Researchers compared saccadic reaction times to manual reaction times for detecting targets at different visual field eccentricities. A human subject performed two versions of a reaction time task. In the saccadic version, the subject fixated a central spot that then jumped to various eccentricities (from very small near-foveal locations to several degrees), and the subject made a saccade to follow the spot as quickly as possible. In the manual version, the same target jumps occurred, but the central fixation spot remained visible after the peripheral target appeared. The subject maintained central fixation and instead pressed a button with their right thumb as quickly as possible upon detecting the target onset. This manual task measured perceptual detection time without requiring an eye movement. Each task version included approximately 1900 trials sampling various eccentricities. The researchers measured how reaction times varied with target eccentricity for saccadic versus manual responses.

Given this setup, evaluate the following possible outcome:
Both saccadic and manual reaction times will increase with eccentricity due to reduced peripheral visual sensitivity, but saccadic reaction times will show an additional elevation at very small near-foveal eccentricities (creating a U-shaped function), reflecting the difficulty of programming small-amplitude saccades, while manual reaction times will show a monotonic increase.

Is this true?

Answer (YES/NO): YES